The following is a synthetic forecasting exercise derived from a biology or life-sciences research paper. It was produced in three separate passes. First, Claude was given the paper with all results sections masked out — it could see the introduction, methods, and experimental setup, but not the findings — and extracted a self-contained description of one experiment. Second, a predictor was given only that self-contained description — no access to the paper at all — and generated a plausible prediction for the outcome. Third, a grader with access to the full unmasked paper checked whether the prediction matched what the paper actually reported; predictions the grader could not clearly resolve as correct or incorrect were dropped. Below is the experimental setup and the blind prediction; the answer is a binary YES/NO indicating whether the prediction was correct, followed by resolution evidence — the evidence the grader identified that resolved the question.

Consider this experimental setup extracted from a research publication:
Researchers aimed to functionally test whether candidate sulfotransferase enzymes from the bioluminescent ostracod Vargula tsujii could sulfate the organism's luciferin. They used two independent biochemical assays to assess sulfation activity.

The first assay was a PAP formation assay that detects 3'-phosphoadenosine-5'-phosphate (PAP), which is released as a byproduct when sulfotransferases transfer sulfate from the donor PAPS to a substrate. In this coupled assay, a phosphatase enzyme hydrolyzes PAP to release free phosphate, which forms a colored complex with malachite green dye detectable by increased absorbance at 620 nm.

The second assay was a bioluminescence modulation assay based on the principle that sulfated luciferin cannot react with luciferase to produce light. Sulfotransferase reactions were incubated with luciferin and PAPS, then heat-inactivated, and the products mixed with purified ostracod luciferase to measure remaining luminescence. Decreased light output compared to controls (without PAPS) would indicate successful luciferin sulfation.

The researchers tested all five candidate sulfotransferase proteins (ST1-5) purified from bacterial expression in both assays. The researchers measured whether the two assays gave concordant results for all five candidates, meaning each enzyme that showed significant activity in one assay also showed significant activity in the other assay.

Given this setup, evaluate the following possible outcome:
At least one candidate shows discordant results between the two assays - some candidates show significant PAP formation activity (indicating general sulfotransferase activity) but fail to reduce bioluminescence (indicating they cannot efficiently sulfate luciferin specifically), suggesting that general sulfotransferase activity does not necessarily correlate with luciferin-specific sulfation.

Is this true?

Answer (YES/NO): YES